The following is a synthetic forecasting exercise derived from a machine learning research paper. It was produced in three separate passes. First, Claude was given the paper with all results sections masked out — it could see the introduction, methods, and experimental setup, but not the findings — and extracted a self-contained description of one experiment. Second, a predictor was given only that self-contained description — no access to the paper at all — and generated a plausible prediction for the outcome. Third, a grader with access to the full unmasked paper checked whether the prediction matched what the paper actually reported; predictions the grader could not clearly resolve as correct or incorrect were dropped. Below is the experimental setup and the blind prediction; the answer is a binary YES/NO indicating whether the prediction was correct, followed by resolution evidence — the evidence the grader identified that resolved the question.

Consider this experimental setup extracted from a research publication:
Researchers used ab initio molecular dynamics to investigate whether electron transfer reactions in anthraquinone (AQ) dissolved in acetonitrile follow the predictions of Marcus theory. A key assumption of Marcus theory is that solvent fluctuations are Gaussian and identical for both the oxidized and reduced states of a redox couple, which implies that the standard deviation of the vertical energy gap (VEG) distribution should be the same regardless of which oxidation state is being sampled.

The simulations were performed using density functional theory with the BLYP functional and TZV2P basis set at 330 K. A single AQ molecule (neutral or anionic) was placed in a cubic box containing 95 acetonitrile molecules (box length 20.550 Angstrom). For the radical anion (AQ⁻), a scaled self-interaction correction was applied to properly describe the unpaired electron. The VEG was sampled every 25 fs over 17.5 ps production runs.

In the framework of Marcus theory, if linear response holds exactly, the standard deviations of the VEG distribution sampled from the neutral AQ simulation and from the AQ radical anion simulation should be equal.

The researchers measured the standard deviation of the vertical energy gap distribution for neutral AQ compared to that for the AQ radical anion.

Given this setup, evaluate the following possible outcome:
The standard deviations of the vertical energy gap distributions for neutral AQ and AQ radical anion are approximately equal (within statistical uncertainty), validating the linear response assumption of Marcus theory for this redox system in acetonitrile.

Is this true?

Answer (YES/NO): NO